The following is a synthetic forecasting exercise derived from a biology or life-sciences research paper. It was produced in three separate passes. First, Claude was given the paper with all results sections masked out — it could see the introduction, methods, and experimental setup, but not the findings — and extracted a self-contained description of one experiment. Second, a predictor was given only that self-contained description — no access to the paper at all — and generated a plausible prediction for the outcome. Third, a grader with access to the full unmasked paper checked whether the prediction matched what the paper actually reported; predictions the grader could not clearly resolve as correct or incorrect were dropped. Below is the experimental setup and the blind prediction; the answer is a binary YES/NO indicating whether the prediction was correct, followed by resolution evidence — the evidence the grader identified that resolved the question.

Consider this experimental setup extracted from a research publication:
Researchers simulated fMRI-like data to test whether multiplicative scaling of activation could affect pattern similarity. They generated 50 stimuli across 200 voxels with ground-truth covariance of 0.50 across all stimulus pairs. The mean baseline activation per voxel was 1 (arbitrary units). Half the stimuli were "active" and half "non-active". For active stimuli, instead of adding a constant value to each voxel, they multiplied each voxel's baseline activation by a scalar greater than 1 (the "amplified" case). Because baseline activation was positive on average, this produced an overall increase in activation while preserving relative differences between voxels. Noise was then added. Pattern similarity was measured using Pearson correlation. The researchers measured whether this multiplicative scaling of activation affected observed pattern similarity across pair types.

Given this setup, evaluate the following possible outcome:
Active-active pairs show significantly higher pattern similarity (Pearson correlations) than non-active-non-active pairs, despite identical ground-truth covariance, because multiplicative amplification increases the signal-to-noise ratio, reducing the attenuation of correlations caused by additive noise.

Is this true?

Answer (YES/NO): YES